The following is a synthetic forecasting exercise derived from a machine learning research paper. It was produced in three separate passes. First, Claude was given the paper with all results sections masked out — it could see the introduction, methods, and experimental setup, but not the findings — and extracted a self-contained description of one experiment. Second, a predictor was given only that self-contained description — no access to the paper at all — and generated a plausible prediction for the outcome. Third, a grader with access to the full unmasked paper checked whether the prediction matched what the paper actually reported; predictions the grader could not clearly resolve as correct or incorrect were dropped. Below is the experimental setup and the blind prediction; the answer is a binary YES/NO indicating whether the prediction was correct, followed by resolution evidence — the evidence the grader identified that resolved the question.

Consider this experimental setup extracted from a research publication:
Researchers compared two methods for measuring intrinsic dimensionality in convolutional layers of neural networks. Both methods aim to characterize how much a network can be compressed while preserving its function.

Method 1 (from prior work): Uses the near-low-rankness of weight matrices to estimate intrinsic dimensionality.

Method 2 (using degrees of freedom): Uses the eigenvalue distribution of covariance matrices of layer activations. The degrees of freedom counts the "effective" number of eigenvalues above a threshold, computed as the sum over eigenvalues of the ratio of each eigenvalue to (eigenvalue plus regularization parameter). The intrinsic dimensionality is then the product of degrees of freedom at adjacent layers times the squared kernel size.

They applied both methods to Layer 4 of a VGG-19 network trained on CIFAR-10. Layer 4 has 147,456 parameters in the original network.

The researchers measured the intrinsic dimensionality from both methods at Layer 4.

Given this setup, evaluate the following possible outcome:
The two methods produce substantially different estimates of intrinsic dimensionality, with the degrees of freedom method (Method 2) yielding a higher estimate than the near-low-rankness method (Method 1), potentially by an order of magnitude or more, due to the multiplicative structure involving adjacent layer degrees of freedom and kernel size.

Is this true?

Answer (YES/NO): NO